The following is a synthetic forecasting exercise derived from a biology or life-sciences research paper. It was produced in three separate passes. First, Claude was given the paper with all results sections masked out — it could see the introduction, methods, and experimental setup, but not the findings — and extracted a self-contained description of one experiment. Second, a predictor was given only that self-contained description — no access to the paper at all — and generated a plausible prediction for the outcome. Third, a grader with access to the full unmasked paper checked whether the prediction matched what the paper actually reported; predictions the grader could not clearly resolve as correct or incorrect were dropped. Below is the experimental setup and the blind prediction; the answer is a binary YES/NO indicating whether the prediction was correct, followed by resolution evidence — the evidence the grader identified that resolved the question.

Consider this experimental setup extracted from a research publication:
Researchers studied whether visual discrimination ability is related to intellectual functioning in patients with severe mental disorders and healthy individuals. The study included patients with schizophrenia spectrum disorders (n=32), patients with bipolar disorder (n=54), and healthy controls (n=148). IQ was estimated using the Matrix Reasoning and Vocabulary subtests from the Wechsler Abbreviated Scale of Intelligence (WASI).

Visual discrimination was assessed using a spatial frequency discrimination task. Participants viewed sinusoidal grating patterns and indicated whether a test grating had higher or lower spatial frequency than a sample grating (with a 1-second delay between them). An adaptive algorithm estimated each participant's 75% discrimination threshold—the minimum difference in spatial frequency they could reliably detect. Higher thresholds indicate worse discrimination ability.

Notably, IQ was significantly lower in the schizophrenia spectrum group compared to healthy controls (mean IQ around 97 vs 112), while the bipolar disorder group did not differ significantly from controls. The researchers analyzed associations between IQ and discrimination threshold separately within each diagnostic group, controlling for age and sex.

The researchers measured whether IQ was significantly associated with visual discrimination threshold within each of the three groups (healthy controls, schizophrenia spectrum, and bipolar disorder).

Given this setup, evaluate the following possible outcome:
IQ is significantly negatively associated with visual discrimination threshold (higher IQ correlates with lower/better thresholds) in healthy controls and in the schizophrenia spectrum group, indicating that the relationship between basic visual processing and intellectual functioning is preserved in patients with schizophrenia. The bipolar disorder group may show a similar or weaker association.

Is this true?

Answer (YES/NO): NO